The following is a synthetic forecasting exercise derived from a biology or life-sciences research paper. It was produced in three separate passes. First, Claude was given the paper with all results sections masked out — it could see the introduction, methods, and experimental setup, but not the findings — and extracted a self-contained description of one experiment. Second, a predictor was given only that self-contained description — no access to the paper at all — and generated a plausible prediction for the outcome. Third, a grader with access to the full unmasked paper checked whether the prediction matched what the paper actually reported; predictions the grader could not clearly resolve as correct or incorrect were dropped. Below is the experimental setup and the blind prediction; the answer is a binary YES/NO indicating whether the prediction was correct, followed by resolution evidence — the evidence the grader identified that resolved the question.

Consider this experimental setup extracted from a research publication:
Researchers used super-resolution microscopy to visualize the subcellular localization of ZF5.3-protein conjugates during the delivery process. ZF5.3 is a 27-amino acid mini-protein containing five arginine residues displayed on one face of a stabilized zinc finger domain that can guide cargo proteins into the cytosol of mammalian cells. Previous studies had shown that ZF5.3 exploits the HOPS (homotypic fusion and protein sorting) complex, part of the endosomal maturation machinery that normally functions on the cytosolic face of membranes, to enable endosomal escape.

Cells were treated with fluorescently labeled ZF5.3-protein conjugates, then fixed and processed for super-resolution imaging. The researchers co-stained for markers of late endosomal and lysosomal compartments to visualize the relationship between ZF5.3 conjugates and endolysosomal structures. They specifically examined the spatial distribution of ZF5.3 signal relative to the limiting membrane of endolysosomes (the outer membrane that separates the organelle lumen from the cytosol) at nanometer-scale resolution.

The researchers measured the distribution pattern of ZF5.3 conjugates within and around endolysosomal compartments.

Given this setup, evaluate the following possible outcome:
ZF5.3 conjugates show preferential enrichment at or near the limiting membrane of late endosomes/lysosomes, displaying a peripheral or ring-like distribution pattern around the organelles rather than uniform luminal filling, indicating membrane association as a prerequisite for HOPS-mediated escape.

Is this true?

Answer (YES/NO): NO